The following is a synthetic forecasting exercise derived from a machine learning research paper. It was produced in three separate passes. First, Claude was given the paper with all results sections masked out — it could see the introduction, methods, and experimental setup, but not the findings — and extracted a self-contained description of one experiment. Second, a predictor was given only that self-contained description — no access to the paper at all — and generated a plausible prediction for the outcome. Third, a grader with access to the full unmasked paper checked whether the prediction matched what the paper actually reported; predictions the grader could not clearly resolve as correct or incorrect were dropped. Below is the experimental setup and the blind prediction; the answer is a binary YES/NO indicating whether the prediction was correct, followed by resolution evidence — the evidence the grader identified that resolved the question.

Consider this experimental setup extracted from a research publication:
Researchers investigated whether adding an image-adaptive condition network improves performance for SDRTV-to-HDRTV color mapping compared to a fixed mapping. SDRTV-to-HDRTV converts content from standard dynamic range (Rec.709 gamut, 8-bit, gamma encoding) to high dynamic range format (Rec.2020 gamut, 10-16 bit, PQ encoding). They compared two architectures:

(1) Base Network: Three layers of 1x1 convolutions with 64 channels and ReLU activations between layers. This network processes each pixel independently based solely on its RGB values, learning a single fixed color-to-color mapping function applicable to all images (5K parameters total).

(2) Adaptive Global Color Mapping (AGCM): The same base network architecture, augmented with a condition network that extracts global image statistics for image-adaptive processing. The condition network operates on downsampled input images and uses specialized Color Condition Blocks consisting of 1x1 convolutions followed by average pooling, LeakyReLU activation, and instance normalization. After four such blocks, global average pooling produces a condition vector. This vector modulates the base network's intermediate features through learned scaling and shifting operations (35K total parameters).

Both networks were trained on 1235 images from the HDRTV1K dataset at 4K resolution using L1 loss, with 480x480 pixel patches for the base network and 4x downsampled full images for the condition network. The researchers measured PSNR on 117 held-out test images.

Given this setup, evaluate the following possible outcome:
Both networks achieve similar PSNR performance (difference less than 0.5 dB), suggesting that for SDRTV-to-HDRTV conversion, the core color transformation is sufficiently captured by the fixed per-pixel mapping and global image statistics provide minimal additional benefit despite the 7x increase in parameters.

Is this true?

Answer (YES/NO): NO